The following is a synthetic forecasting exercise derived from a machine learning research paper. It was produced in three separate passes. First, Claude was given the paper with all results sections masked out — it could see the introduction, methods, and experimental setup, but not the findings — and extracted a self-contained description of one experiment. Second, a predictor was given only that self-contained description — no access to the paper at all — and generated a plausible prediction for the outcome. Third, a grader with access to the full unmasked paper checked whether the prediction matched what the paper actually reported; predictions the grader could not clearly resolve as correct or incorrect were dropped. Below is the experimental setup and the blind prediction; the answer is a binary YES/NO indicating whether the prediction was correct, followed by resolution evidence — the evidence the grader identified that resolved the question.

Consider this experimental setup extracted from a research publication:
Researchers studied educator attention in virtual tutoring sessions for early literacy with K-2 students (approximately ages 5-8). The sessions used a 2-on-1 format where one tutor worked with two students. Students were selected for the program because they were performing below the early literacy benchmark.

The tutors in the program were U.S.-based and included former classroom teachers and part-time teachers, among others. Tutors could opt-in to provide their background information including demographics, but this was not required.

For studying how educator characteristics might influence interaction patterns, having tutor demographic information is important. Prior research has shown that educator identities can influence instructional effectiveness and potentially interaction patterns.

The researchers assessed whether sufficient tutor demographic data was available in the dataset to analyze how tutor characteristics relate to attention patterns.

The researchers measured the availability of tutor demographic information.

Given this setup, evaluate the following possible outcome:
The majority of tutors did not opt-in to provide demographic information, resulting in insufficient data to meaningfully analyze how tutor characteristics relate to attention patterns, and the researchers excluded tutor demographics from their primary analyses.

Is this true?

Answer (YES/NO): YES